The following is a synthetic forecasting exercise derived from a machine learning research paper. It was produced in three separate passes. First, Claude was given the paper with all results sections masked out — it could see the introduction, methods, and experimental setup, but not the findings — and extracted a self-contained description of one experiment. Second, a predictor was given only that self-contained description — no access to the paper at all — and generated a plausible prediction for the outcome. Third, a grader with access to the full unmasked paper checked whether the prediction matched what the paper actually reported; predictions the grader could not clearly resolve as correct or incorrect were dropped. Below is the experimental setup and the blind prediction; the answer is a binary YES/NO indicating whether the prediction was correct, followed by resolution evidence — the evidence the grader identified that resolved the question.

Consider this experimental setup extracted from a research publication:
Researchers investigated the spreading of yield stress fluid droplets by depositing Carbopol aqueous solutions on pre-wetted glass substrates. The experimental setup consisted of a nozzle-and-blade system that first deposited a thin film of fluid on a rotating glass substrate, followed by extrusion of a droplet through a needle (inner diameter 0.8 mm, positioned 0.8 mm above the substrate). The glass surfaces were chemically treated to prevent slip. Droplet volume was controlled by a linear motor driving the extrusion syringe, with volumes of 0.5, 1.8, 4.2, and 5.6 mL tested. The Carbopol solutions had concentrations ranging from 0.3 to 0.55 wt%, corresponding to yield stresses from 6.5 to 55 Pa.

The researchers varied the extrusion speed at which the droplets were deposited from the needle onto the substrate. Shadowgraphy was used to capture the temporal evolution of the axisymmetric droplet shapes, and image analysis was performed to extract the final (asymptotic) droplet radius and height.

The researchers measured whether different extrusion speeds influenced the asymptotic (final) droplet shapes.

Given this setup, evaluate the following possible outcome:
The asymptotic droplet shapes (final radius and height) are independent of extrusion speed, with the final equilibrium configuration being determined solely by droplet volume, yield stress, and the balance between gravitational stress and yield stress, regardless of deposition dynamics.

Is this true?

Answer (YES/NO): YES